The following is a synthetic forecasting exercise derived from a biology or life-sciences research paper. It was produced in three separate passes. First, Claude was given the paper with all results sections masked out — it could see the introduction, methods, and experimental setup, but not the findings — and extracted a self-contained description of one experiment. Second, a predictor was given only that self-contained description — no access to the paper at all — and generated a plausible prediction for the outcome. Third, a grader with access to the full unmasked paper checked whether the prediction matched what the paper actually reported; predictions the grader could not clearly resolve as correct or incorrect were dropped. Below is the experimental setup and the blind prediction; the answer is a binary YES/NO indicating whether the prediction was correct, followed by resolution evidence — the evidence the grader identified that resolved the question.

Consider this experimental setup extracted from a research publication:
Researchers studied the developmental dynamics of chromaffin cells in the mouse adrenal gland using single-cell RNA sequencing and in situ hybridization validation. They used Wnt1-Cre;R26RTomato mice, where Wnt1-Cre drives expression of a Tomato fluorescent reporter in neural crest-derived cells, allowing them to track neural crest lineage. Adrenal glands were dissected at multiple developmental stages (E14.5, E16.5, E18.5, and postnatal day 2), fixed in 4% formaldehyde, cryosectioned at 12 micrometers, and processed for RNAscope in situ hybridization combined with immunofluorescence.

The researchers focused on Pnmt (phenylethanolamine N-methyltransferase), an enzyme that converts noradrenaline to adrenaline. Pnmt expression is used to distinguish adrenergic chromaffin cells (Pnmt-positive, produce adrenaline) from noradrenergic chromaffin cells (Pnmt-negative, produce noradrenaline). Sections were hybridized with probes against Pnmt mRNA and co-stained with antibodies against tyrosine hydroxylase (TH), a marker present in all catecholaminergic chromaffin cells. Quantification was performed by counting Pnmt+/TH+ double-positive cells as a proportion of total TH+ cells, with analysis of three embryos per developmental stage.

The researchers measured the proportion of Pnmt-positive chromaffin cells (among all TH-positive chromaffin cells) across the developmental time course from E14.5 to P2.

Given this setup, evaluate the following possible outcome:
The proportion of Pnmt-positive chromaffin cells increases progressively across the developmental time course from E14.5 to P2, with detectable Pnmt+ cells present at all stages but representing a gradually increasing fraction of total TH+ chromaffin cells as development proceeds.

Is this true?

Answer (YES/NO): NO